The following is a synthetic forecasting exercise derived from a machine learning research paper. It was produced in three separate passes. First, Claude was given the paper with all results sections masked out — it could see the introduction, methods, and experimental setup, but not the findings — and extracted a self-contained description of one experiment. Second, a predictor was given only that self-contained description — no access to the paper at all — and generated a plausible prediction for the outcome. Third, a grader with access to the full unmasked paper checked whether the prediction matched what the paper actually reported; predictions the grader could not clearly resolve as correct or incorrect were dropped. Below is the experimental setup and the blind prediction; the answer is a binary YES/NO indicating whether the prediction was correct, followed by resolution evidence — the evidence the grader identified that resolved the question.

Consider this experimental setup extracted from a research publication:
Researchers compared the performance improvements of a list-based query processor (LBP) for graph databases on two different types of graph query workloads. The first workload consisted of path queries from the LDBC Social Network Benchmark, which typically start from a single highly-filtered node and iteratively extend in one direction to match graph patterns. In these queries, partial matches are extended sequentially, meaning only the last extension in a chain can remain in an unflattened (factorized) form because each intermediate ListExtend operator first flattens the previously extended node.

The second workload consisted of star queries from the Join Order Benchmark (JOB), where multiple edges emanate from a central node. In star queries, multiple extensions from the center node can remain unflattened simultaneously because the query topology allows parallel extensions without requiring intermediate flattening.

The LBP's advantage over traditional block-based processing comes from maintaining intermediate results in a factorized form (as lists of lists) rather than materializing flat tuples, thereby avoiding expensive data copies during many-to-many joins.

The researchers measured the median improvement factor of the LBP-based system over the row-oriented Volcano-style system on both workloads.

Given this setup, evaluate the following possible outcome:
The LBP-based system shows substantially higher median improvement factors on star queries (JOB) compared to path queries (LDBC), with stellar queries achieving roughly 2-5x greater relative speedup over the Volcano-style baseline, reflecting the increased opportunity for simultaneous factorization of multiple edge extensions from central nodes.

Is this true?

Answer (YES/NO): NO